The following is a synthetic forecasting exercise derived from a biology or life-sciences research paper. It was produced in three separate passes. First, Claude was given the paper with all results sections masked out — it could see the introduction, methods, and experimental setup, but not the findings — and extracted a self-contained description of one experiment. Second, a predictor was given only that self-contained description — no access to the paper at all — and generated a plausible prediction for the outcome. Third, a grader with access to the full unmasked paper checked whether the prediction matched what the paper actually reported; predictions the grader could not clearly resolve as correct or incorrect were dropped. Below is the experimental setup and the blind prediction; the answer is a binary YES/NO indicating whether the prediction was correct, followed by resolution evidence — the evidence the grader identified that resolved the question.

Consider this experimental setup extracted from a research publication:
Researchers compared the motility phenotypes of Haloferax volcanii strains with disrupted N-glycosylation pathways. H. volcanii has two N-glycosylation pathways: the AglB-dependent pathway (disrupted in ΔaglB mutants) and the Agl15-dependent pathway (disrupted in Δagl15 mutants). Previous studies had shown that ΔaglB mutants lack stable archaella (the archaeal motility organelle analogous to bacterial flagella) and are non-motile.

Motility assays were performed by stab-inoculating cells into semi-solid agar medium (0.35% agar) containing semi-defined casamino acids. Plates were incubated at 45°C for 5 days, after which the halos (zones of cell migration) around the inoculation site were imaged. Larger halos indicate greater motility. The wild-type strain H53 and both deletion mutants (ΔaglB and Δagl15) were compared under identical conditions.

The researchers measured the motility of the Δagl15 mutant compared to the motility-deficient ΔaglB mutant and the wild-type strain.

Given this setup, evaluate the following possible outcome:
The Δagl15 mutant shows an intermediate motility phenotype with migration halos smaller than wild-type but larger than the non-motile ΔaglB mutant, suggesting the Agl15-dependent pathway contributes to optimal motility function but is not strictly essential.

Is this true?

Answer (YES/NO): NO